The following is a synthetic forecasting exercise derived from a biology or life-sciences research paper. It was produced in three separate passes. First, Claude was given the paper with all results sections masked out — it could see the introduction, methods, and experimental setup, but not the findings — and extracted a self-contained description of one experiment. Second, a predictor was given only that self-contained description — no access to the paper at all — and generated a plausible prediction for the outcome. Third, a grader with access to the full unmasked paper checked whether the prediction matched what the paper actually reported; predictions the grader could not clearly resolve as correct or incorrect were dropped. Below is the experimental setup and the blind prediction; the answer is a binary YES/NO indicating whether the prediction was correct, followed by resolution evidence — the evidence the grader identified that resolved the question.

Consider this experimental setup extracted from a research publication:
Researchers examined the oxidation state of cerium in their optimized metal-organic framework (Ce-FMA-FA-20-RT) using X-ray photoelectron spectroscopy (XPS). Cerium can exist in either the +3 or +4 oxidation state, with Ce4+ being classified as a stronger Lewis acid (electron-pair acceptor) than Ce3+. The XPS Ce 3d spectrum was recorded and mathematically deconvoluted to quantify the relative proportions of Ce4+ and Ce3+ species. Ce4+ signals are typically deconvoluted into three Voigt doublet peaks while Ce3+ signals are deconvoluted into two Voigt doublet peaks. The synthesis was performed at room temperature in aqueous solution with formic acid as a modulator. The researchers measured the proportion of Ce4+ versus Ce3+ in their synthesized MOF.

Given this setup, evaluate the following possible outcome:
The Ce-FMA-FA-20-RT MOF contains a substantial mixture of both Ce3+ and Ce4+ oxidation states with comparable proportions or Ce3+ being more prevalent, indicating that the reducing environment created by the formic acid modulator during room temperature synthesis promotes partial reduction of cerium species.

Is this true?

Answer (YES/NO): NO